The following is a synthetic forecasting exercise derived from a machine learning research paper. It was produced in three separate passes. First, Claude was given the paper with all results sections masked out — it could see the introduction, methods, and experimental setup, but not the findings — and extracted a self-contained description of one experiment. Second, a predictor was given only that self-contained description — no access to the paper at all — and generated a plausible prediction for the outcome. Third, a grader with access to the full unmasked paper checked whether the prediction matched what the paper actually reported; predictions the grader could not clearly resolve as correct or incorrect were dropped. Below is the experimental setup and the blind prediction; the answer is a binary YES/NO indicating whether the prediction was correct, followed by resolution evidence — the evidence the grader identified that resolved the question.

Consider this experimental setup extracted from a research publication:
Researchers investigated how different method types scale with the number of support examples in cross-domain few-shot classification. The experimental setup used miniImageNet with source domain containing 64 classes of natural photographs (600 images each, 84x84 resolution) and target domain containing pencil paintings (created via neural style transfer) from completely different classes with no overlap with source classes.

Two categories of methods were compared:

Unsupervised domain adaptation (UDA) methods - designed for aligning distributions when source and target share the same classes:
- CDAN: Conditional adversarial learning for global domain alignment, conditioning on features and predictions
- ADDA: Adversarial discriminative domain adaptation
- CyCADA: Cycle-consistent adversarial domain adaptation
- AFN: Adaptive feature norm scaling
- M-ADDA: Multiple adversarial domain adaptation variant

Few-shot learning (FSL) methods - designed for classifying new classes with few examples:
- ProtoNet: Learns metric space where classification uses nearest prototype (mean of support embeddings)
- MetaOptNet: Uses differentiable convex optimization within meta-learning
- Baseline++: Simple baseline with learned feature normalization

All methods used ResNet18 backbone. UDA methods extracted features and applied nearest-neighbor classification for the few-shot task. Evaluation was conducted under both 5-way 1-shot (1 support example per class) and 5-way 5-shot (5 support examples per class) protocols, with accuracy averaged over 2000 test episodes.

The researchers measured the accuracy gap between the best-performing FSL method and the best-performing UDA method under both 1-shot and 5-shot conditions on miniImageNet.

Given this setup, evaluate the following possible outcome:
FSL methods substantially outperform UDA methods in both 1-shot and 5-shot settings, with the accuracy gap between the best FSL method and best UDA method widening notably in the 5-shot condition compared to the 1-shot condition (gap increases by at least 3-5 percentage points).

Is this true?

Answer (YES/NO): NO